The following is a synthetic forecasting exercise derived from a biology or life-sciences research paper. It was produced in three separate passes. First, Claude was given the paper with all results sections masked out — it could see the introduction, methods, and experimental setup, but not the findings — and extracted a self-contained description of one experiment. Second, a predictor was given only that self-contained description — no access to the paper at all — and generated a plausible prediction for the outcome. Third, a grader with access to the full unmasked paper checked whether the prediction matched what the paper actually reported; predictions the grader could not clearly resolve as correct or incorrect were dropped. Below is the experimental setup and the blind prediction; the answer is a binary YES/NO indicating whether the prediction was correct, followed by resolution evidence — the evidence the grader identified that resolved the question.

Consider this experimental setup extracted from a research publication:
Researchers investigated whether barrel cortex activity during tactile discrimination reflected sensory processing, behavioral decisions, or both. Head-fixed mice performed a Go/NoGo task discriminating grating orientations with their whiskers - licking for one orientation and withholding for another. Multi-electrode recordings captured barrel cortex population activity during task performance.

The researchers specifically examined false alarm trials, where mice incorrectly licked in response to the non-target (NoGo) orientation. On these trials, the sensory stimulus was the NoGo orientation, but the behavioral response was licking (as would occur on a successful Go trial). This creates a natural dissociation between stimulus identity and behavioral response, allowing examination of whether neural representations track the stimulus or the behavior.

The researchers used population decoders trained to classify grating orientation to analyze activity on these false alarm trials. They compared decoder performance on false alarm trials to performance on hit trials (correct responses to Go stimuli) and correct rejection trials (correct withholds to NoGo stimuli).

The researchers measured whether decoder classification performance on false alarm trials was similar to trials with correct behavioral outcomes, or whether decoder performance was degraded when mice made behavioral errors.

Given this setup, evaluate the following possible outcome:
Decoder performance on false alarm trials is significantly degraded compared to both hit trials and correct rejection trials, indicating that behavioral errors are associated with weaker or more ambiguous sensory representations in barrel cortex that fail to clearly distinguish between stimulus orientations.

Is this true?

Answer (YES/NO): YES